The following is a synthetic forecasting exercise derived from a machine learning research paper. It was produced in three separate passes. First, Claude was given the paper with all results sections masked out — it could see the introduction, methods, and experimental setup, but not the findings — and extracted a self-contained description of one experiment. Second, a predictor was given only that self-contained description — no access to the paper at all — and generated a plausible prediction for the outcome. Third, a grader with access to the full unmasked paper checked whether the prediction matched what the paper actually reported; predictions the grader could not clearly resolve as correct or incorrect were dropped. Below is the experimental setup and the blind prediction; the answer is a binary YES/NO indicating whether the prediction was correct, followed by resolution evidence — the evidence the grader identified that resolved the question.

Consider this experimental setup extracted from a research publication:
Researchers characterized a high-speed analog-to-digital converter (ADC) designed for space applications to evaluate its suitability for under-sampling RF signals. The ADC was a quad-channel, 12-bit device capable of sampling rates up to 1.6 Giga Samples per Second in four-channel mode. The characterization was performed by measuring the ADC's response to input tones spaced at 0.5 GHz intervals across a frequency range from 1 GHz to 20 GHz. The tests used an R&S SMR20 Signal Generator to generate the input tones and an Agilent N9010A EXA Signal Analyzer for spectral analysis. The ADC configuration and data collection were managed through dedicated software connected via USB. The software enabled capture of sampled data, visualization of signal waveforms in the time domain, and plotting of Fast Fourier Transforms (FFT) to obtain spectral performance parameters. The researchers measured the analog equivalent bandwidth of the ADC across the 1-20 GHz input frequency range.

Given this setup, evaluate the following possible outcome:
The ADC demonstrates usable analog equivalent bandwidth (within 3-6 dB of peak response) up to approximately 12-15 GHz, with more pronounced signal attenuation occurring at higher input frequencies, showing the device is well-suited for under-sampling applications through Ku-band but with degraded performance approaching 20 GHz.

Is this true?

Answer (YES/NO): NO